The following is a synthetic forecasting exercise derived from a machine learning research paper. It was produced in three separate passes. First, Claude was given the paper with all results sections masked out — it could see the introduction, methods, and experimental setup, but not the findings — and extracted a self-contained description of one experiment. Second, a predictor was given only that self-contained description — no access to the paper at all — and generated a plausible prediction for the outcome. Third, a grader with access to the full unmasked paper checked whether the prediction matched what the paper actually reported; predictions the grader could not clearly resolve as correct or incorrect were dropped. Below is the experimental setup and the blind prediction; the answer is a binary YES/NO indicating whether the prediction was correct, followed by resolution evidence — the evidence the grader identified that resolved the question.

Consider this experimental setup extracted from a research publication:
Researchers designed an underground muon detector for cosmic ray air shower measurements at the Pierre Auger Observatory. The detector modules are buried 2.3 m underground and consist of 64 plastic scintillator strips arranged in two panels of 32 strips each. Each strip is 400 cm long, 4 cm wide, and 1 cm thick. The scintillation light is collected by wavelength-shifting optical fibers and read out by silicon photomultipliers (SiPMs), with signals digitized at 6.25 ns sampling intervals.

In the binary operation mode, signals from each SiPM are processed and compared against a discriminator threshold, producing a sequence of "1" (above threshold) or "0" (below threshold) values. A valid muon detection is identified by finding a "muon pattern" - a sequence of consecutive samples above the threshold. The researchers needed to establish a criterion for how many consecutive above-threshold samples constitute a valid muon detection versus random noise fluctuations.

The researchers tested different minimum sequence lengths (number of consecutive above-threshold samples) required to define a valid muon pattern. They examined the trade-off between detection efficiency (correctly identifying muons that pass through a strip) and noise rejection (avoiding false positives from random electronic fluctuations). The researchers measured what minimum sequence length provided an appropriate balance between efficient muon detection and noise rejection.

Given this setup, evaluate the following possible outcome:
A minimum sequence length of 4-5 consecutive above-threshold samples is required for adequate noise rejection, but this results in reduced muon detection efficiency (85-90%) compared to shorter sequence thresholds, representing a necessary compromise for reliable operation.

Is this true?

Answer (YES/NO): NO